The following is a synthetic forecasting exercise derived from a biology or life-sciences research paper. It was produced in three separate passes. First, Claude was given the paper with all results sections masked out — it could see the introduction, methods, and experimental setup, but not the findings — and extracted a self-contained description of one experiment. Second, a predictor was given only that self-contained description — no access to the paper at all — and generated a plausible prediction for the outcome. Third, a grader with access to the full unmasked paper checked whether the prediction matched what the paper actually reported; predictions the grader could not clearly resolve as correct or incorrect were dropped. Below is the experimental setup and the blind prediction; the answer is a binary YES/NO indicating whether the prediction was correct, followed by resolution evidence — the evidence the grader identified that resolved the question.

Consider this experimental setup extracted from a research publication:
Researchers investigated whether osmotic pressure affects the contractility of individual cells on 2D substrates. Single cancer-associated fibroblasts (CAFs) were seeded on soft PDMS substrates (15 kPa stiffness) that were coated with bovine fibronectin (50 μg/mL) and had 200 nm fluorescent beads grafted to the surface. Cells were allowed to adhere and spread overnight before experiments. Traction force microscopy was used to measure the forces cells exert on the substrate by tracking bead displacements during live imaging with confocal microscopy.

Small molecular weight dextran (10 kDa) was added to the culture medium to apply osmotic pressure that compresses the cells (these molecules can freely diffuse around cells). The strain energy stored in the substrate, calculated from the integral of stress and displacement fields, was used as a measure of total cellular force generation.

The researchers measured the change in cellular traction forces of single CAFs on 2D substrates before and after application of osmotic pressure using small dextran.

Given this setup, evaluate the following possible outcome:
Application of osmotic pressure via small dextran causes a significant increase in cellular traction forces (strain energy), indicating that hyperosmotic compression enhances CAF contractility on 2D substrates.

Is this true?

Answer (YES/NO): NO